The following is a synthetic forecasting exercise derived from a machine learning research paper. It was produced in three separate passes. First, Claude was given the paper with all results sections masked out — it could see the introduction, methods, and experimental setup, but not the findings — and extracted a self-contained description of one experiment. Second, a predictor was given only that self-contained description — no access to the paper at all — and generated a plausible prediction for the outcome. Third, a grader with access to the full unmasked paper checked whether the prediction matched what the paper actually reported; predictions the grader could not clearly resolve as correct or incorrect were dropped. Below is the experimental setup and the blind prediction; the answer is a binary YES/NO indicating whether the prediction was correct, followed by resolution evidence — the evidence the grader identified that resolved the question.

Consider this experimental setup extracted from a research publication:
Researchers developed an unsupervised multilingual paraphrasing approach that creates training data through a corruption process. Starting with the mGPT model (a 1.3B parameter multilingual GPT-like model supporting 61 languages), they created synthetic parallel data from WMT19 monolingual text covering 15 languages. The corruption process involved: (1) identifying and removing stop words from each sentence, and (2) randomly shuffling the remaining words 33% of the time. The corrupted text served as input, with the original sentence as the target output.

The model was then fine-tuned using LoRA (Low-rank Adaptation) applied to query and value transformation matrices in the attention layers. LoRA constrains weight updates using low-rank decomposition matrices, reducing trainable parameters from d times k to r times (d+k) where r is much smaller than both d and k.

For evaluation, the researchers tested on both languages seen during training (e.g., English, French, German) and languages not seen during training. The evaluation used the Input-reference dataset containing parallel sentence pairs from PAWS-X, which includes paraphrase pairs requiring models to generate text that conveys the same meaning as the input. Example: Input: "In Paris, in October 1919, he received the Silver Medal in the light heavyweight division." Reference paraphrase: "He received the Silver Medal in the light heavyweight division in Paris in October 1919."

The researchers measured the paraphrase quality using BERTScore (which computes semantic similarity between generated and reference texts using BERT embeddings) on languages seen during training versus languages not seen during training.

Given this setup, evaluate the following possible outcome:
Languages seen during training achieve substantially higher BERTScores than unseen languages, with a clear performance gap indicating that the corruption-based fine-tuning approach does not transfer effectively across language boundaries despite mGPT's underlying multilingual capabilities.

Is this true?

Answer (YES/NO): NO